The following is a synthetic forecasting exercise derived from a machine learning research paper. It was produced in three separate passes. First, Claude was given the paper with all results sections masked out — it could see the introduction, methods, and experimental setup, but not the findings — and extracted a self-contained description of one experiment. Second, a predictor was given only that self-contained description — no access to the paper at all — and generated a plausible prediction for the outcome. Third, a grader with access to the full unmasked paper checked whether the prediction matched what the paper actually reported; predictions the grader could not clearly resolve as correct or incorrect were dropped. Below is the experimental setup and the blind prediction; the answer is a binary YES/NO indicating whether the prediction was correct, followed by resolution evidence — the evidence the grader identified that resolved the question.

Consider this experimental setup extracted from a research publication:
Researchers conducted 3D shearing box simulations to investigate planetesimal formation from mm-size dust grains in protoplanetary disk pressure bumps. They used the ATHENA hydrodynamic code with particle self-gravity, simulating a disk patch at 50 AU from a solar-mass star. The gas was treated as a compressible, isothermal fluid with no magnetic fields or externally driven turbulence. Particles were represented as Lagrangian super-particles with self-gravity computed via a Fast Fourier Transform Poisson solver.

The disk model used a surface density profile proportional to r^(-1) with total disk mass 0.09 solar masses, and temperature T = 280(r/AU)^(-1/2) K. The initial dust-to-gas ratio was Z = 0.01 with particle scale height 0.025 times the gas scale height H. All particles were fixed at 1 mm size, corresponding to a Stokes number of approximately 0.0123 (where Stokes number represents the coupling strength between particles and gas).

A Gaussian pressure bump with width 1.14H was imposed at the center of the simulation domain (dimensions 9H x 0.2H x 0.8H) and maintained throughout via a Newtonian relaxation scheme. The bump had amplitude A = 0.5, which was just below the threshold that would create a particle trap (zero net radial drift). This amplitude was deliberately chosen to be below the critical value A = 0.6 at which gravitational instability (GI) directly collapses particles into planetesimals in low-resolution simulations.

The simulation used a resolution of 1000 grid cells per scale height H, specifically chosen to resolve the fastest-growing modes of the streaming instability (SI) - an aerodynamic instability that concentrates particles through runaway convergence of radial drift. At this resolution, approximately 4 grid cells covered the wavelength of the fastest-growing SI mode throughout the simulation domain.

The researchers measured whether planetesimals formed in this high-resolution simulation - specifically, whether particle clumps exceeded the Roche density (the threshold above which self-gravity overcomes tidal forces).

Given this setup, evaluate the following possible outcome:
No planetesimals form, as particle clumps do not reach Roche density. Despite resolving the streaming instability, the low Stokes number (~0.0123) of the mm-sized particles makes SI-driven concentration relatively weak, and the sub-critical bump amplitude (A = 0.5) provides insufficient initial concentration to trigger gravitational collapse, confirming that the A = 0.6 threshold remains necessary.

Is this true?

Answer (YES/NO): NO